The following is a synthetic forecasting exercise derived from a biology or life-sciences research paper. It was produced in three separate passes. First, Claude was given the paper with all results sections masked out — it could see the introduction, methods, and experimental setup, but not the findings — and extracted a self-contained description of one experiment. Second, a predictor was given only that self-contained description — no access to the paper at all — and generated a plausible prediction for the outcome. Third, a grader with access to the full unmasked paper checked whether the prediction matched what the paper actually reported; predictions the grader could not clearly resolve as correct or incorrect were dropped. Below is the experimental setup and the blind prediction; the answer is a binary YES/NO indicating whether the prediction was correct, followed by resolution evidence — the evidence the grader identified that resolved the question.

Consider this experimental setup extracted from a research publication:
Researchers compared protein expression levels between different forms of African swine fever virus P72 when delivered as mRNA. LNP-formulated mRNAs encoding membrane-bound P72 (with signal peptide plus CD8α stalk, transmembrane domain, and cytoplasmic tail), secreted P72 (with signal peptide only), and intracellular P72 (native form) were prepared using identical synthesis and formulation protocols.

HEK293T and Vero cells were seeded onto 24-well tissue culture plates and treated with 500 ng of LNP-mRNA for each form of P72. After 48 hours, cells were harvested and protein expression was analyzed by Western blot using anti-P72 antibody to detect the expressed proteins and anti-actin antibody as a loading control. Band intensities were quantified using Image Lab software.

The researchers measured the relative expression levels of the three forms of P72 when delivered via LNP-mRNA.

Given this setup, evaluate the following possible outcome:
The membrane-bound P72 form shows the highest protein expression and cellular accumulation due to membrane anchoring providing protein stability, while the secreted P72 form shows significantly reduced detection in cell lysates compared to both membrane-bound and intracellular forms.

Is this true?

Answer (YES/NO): NO